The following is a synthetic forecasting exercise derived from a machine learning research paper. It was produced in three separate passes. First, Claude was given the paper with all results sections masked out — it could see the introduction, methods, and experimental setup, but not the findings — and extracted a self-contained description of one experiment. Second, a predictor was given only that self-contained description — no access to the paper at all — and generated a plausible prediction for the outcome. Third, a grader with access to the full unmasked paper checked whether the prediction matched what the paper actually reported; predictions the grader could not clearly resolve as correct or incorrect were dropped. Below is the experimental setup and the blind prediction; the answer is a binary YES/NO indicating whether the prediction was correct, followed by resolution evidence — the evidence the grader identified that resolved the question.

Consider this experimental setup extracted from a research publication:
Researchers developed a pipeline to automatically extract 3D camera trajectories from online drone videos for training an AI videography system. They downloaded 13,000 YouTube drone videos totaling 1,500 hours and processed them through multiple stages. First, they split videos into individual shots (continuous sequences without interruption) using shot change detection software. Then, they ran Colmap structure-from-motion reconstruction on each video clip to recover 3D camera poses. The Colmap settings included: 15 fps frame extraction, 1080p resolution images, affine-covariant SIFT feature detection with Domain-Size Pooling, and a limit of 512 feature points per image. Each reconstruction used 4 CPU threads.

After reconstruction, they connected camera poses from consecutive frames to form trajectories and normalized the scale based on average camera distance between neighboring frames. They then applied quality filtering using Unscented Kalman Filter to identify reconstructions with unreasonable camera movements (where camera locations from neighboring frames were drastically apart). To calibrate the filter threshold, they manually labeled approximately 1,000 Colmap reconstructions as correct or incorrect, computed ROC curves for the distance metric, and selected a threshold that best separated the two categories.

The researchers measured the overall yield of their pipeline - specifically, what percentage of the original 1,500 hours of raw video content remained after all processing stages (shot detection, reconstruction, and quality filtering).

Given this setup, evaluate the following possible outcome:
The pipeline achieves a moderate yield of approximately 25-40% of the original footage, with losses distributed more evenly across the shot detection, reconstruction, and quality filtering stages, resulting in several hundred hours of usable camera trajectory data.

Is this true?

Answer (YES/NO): NO